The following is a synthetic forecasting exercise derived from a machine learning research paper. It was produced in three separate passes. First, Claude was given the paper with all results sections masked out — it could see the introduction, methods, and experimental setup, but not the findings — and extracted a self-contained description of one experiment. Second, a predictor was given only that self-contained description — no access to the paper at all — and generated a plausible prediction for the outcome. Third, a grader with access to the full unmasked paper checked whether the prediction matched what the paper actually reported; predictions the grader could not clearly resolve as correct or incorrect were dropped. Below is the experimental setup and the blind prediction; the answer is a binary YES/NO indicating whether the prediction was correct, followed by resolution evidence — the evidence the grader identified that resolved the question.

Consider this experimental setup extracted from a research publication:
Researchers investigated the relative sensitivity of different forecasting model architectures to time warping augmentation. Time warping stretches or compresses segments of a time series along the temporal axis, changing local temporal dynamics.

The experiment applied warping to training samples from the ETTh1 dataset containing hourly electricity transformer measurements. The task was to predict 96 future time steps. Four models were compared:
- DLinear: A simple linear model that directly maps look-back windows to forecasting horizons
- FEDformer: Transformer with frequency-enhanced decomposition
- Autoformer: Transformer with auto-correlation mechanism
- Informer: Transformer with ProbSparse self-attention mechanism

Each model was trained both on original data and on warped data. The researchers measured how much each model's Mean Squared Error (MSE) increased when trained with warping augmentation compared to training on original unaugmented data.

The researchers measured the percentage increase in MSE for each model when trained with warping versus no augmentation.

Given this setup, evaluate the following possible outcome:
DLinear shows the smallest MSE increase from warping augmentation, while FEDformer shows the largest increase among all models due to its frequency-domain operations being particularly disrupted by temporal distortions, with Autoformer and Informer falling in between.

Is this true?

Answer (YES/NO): NO